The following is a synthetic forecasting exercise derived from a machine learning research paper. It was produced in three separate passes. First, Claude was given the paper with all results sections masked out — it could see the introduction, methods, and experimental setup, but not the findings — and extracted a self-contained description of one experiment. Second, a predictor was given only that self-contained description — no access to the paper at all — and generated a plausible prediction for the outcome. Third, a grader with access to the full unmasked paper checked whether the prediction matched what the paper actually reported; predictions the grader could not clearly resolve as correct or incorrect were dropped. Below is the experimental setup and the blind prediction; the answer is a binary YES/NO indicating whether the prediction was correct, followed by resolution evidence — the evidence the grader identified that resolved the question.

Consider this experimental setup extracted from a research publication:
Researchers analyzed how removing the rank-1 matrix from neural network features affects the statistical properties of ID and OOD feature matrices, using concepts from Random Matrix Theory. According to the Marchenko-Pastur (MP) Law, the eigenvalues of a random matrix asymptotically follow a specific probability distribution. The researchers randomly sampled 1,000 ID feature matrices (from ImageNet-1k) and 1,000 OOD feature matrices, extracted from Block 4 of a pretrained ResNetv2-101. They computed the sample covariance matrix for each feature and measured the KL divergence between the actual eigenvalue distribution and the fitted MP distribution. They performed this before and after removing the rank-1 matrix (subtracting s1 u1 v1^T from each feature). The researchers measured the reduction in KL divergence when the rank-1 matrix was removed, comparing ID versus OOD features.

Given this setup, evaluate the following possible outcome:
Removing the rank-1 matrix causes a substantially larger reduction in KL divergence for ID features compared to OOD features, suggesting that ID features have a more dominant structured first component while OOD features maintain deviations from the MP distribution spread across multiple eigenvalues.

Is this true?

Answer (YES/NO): NO